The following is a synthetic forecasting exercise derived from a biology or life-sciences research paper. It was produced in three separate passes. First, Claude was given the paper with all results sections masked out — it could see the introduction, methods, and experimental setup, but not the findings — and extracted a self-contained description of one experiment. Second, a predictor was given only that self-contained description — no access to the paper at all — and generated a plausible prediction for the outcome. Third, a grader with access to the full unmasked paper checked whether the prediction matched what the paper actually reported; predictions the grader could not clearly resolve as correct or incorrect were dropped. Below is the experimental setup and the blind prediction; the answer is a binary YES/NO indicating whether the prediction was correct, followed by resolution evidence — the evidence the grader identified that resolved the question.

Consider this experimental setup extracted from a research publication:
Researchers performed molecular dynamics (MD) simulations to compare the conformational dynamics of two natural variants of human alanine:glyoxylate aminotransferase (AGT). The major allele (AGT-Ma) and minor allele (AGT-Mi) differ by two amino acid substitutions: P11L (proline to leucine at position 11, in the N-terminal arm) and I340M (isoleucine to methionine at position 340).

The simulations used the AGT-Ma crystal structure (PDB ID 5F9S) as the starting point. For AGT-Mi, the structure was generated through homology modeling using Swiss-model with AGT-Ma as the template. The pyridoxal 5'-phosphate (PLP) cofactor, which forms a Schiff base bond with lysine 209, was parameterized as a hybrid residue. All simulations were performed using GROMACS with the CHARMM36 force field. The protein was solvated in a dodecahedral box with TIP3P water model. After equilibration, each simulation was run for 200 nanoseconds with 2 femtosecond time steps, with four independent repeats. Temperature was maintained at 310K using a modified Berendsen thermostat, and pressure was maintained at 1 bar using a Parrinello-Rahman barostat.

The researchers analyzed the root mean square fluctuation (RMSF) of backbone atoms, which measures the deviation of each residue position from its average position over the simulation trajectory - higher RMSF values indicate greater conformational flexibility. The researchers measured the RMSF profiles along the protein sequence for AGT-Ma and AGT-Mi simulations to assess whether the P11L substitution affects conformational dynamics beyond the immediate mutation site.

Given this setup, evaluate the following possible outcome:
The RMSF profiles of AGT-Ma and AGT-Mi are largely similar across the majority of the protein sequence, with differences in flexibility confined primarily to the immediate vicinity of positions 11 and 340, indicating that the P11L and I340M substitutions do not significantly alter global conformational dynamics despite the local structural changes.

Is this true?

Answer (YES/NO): NO